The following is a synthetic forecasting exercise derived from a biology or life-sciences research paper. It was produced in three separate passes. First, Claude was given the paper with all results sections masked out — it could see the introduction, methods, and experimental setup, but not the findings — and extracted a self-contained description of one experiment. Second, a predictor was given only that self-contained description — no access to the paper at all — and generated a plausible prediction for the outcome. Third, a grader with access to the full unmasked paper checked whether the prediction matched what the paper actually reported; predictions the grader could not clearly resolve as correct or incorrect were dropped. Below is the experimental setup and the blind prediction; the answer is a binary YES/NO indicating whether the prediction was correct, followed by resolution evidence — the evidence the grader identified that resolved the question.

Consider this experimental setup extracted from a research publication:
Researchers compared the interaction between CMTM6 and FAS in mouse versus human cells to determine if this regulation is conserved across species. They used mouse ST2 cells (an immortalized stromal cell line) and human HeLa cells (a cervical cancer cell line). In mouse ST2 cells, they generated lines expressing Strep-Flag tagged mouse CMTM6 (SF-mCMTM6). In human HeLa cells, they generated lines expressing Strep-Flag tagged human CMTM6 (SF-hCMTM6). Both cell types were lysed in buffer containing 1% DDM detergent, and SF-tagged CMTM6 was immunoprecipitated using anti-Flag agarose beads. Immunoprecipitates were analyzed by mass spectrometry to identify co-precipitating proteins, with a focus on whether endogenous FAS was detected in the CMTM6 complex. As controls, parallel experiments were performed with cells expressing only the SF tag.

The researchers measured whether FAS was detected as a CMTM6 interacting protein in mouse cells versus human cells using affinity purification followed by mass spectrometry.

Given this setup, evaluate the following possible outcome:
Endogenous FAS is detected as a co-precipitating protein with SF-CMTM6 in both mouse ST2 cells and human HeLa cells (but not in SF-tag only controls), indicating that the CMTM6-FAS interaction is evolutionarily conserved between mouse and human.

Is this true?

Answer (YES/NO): NO